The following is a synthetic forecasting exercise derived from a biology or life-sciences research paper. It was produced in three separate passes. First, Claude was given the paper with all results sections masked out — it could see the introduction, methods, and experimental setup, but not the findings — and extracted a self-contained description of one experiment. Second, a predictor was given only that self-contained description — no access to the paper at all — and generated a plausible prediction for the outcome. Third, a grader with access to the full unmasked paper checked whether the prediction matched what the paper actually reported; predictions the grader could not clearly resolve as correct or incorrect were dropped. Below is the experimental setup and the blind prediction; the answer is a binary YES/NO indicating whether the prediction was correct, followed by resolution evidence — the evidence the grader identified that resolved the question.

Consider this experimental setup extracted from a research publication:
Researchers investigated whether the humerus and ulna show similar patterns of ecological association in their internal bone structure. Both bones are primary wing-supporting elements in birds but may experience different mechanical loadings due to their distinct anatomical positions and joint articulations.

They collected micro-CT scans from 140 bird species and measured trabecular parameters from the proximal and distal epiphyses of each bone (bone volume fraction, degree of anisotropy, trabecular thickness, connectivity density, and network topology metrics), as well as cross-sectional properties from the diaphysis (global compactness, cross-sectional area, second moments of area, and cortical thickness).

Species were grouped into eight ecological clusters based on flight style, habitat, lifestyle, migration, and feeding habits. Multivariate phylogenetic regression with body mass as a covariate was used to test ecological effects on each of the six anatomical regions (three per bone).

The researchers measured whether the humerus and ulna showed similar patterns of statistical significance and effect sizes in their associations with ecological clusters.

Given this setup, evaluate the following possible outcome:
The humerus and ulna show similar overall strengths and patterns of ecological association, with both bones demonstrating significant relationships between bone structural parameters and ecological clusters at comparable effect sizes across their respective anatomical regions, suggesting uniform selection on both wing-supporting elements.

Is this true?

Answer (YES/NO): NO